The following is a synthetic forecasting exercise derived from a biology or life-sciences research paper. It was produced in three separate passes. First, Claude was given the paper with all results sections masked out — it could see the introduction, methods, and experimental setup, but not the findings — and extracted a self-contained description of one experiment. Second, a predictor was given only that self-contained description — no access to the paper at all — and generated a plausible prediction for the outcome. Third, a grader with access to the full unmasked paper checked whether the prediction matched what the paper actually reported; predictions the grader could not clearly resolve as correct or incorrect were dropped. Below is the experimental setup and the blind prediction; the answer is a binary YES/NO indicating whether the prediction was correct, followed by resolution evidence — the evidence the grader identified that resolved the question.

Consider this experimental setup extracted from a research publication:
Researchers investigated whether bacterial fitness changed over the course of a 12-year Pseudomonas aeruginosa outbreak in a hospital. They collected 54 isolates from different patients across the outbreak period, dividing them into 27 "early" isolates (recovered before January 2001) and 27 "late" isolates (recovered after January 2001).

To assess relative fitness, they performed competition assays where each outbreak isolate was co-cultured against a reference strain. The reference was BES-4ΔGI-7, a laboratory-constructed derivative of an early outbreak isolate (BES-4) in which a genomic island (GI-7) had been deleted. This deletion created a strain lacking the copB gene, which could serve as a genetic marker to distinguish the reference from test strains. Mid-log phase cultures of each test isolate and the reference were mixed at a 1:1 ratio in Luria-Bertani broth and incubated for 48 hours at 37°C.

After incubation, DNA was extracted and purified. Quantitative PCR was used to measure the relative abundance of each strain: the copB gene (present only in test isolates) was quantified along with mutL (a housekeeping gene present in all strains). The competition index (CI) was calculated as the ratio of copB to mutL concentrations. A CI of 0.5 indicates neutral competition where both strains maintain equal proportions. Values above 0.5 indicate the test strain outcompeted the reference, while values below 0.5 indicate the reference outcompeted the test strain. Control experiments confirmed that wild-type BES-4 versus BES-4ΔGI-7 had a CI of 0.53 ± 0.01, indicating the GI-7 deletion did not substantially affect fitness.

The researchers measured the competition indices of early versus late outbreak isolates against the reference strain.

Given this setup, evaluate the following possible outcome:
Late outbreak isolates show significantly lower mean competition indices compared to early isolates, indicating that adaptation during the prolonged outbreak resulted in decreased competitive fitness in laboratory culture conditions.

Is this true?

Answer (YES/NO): YES